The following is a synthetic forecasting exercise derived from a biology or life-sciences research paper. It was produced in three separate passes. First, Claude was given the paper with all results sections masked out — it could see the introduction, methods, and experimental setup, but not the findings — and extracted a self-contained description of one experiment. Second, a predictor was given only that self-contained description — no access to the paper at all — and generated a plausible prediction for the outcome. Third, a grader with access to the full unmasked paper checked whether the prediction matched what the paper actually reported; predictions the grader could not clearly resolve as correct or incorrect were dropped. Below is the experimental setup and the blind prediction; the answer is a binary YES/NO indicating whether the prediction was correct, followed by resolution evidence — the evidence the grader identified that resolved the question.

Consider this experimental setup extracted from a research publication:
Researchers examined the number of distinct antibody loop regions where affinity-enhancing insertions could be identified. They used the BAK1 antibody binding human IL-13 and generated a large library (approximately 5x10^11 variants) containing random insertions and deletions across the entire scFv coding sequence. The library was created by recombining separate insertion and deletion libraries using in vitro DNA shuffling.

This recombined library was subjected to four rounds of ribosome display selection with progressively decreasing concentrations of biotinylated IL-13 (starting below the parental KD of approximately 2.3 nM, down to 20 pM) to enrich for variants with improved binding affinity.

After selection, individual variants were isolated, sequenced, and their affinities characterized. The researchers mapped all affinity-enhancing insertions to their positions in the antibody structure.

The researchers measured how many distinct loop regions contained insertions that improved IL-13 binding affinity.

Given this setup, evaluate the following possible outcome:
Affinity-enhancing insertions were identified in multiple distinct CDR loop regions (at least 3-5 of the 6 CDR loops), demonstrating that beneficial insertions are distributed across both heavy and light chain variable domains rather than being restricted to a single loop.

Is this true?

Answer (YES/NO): NO